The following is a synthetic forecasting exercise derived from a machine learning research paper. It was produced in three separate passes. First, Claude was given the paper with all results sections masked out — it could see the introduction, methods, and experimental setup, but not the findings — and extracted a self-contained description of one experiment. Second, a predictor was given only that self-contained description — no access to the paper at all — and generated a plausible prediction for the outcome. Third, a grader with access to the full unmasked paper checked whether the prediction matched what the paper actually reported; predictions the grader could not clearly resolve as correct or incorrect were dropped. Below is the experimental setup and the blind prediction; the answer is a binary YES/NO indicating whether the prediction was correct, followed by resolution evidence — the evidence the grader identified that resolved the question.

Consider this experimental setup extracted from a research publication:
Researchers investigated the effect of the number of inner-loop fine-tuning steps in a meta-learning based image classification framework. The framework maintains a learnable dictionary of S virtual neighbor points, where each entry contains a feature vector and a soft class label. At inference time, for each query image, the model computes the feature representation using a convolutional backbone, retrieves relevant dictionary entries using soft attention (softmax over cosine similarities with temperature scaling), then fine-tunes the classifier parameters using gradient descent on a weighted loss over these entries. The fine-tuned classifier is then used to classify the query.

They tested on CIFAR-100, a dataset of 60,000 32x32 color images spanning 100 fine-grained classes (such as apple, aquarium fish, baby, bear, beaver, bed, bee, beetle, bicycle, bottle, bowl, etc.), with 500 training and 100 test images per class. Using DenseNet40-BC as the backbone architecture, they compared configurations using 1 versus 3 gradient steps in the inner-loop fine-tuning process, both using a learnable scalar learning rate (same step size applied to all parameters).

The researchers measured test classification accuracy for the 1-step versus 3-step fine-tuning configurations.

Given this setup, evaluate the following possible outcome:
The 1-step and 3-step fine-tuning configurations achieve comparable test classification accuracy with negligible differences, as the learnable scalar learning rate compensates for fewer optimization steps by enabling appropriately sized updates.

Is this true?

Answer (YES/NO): YES